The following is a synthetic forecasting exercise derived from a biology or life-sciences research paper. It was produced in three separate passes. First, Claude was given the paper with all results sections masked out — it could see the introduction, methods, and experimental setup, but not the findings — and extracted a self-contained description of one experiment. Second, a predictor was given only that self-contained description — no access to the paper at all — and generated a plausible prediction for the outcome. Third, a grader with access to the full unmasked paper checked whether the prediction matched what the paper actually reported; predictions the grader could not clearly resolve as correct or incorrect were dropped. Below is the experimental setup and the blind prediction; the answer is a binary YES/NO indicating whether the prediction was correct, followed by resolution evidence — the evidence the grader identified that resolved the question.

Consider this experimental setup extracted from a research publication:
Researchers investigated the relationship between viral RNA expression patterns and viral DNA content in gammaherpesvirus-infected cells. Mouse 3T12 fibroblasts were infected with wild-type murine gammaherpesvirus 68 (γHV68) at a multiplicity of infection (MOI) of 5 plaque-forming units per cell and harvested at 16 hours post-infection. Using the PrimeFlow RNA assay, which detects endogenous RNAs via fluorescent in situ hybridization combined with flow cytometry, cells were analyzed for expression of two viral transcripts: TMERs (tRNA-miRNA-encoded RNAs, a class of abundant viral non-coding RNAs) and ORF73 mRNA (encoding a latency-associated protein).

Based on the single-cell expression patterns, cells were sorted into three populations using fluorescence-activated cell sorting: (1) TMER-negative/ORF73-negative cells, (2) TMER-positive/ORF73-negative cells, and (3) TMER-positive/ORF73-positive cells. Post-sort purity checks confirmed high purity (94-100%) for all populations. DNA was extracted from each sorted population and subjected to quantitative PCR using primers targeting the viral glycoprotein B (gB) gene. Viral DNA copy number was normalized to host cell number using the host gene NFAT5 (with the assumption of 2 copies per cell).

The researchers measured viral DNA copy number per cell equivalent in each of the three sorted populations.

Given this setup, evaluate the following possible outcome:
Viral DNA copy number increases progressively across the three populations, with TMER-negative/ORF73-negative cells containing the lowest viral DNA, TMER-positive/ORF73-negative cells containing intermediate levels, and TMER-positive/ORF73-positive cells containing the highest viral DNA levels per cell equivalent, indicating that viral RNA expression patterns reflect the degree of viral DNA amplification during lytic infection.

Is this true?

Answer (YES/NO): NO